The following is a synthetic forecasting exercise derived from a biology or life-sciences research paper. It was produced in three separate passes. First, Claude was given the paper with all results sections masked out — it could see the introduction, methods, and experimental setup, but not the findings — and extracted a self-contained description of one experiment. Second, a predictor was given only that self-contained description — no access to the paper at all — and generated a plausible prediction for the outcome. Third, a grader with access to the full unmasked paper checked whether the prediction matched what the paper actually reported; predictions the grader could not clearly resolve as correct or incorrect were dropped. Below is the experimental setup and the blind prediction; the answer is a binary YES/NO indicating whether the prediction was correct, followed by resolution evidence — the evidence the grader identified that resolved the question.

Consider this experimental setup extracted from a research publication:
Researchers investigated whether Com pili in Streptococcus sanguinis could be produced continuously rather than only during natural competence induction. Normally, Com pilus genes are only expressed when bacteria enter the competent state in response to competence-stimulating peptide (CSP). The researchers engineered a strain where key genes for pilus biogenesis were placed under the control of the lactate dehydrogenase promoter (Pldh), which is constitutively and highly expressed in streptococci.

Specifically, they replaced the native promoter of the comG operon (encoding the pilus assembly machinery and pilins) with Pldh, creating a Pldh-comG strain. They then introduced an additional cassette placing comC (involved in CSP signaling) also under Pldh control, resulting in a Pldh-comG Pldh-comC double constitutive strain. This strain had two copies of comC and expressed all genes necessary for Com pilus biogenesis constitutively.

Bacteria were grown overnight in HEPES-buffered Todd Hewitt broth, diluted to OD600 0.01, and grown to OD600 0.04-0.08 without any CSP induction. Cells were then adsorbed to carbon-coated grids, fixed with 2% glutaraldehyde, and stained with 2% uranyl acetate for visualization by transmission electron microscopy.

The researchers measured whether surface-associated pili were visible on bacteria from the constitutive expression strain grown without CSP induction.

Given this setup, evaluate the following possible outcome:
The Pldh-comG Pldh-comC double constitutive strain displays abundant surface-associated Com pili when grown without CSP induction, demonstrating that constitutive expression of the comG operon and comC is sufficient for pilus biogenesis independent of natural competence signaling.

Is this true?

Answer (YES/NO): YES